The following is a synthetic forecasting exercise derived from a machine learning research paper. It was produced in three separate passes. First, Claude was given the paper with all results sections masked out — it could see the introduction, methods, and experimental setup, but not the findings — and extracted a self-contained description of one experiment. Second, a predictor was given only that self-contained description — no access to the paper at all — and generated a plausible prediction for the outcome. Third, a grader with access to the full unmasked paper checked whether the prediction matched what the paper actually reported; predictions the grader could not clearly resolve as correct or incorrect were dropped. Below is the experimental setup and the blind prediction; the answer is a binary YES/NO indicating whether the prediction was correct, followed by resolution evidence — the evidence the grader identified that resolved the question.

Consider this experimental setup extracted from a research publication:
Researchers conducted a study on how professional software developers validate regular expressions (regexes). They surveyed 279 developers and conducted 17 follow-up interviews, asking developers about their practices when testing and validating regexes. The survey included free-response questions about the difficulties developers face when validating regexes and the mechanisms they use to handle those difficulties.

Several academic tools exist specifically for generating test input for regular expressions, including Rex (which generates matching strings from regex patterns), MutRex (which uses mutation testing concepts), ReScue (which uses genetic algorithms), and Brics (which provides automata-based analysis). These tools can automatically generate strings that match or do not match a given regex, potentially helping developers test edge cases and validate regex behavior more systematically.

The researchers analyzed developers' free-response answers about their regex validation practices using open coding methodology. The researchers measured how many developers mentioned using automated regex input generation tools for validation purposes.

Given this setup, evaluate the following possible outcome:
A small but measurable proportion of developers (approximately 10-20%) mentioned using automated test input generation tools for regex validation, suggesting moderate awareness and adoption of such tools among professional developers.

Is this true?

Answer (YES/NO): NO